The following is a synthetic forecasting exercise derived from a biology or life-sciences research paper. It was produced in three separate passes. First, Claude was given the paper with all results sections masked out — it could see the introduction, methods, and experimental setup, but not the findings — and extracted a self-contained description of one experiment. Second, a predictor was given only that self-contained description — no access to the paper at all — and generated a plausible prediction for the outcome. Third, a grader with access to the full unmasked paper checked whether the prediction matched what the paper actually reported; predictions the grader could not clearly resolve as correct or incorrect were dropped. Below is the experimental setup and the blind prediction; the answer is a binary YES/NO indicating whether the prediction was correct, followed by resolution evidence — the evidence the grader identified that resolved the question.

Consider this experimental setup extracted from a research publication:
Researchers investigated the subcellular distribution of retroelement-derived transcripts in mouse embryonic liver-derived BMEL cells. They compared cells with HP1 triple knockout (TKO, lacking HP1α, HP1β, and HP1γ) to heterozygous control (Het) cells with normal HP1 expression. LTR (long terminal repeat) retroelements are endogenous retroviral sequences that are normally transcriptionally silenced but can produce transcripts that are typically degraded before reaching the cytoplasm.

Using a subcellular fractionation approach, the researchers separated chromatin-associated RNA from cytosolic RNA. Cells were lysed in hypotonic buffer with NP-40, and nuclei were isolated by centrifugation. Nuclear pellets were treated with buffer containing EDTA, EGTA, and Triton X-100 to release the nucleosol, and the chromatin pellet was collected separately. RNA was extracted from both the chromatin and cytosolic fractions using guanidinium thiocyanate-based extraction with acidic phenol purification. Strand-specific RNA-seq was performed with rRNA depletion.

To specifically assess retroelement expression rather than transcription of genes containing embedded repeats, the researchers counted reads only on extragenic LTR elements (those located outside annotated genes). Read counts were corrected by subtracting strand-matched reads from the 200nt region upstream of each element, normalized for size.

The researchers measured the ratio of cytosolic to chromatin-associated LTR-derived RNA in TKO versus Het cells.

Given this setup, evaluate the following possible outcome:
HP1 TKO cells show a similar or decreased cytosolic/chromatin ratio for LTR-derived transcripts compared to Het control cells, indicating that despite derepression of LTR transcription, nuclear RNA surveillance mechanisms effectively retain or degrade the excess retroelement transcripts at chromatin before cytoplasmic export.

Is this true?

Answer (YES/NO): NO